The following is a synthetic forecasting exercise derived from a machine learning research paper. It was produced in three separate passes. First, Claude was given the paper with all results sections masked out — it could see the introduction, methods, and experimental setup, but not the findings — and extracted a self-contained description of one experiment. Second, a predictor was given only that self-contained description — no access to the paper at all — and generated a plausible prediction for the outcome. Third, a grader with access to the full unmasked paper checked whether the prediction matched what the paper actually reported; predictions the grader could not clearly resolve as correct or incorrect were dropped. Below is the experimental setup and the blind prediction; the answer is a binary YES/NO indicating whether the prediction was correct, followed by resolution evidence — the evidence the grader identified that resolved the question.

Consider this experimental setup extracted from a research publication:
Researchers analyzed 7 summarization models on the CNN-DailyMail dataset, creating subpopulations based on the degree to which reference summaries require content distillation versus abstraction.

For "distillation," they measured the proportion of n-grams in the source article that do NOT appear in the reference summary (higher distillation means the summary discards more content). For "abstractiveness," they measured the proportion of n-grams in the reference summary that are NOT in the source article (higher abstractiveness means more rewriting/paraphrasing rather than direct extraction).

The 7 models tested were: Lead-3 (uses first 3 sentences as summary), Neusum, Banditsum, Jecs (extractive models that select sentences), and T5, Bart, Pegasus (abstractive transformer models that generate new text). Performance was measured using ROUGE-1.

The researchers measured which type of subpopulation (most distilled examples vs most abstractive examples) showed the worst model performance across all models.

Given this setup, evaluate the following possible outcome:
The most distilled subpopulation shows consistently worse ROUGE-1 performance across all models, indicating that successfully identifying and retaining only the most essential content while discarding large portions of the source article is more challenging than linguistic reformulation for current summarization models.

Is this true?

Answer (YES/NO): YES